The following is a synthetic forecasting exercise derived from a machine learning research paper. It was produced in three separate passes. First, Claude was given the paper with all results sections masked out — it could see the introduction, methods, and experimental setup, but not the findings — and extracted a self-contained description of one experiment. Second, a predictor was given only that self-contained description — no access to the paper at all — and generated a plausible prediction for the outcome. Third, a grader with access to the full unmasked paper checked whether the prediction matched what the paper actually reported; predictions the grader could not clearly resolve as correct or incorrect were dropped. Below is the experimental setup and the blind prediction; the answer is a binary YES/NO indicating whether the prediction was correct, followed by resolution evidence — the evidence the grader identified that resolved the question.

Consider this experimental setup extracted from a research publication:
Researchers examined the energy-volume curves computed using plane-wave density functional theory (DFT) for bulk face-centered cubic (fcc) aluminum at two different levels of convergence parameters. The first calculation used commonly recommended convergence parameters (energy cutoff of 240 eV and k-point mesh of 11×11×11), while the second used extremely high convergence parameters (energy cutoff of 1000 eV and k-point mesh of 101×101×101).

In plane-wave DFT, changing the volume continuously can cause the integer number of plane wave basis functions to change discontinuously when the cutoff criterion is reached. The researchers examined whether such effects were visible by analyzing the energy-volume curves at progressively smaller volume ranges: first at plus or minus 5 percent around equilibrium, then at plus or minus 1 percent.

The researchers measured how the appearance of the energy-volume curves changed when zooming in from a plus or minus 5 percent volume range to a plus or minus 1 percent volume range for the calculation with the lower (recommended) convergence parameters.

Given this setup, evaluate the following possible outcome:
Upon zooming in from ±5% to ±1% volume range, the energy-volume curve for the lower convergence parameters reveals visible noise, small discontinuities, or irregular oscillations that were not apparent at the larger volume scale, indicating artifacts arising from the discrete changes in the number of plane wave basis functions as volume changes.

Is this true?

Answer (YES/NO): YES